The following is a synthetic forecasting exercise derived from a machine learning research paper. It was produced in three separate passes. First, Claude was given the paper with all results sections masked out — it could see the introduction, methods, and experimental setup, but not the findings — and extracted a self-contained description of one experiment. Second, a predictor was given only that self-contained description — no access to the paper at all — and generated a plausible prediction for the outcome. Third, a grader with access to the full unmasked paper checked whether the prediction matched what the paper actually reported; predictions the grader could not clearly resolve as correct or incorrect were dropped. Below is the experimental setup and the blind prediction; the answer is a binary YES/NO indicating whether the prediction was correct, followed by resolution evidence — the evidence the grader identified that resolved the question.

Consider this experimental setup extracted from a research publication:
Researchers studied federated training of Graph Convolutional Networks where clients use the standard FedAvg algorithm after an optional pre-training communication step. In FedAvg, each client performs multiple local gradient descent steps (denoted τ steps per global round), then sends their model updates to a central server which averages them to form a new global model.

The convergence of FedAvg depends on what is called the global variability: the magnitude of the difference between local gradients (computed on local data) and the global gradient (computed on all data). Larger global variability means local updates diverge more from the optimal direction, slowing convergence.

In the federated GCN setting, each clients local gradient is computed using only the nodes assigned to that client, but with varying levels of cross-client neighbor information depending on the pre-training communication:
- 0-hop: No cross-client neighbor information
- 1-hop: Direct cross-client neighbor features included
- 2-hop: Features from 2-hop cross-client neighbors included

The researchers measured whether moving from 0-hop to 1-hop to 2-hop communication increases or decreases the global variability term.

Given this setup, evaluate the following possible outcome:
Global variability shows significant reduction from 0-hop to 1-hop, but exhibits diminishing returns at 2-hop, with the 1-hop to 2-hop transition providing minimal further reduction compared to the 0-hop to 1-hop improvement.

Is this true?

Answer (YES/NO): NO